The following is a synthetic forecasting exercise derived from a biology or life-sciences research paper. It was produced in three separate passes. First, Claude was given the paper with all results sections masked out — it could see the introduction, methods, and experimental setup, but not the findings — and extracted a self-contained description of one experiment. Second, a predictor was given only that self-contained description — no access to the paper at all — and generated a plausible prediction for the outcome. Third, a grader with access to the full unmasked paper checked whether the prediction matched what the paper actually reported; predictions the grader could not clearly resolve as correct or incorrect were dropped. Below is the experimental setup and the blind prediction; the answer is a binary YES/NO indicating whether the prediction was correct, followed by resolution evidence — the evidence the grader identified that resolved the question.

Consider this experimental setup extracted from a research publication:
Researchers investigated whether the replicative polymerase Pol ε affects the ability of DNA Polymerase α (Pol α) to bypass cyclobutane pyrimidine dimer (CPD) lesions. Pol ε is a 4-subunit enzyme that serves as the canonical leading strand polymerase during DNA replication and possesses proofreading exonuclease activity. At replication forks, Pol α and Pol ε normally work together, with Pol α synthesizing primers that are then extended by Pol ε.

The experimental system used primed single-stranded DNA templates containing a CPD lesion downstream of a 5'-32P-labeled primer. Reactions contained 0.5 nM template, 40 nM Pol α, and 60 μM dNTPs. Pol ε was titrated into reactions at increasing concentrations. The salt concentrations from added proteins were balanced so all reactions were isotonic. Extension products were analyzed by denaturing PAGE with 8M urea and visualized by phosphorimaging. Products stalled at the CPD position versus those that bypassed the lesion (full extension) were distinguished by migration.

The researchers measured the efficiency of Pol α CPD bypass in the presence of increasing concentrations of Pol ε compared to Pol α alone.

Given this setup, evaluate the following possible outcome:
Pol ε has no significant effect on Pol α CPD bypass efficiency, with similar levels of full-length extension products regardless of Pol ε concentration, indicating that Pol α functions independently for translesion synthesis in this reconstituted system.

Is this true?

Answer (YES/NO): NO